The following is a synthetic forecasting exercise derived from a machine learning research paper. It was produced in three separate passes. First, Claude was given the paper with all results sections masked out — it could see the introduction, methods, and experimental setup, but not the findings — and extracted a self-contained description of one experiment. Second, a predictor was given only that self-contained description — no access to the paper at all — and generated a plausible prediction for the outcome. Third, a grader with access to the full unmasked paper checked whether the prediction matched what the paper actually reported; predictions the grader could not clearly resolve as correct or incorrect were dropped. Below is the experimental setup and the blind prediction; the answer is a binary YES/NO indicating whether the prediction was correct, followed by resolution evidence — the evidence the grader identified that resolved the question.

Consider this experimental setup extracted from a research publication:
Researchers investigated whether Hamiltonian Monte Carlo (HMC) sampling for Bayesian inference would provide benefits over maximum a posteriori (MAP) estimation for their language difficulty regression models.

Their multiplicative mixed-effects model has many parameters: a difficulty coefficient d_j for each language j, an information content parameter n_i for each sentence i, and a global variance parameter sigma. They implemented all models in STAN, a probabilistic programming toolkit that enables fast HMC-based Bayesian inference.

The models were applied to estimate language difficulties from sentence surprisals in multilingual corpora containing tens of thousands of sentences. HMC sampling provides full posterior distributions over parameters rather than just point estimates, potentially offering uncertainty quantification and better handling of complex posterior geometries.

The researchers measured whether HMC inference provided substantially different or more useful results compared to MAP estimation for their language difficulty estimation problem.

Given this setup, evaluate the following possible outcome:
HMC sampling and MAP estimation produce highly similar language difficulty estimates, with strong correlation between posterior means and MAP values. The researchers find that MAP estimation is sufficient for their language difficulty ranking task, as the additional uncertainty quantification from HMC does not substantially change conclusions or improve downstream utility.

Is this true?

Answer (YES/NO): YES